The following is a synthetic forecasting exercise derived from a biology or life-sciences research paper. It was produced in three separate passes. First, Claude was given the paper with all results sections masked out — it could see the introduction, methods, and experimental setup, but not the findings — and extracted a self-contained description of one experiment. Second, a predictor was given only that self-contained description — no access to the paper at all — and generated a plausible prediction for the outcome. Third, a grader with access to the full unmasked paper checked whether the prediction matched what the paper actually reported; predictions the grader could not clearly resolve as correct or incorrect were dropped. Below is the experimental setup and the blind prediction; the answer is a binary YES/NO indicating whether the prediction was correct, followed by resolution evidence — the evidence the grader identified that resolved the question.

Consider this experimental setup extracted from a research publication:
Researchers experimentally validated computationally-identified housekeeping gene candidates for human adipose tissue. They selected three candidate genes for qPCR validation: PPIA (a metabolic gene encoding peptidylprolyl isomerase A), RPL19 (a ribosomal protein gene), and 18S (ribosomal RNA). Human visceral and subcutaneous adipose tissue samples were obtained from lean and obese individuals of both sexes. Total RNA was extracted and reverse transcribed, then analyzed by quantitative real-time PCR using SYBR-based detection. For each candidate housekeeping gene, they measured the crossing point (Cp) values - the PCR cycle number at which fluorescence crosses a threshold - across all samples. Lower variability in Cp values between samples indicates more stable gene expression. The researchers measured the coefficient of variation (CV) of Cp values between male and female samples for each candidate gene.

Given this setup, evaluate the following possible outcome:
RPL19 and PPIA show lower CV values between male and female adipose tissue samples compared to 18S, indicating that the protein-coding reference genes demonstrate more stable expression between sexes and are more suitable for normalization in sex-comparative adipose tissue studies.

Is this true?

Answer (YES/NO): YES